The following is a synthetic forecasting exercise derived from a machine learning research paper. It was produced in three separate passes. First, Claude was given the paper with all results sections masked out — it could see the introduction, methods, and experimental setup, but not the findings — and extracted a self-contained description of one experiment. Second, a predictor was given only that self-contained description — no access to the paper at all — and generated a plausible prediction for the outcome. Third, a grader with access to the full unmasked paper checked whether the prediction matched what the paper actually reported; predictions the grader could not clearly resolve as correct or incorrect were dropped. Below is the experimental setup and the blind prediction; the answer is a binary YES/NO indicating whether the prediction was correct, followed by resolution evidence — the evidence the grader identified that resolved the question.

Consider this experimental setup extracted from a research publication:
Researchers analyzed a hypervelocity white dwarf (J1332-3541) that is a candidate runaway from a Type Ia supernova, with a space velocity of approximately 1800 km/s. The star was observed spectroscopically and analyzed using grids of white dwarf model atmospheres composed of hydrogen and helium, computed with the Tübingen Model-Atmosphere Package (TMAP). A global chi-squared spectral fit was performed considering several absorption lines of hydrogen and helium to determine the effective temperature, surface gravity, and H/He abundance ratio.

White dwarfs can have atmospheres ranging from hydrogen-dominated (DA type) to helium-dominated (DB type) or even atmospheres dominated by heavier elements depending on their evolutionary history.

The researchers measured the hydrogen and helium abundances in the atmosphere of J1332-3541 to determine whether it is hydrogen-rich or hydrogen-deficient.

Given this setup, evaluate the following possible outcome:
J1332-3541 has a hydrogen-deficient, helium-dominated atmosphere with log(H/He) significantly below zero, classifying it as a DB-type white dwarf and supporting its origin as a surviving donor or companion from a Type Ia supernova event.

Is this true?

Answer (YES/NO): NO